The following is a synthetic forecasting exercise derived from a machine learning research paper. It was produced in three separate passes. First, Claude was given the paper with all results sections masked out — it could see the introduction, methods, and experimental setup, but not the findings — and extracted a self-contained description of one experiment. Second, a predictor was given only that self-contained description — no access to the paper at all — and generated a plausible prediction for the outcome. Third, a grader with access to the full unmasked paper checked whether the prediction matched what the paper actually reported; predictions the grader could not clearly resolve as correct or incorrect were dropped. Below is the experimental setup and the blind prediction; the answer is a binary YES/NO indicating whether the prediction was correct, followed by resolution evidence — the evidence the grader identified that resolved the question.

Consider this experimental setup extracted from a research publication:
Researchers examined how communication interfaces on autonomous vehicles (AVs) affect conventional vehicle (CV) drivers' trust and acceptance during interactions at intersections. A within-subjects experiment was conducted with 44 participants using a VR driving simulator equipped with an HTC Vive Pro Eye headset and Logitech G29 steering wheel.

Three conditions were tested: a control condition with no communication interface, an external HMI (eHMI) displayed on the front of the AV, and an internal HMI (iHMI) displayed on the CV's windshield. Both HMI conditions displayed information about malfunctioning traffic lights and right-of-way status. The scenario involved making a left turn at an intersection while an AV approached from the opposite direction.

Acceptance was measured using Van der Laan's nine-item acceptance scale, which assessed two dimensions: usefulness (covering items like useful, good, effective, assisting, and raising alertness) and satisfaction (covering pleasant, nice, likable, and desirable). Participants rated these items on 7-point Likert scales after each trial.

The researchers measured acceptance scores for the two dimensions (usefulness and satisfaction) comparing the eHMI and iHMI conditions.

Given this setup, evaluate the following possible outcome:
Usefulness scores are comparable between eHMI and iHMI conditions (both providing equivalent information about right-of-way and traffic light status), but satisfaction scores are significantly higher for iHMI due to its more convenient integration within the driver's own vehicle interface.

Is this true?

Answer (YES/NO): NO